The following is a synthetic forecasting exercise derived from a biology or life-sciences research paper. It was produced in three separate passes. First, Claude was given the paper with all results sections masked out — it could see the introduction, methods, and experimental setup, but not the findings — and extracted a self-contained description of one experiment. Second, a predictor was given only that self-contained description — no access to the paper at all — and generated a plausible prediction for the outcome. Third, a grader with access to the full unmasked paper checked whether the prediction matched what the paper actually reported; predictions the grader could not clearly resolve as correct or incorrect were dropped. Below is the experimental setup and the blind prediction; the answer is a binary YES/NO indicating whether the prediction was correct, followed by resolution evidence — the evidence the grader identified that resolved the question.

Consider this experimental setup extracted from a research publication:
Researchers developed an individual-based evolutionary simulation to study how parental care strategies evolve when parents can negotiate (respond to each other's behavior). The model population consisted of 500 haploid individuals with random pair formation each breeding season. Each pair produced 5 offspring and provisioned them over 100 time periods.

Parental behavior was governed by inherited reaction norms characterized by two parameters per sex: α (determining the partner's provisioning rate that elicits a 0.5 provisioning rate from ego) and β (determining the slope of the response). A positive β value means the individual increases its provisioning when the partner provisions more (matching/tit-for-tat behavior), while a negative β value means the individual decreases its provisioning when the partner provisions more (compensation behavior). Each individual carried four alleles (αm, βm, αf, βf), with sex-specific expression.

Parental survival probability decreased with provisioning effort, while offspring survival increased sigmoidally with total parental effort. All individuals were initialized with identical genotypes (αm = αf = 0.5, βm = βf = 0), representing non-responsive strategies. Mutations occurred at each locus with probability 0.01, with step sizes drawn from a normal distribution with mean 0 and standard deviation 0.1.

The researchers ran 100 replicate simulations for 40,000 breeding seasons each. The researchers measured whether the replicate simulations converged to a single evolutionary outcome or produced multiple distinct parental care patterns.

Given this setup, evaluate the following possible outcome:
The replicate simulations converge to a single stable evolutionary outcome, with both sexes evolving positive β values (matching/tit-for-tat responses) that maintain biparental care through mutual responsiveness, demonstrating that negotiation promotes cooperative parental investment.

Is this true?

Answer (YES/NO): NO